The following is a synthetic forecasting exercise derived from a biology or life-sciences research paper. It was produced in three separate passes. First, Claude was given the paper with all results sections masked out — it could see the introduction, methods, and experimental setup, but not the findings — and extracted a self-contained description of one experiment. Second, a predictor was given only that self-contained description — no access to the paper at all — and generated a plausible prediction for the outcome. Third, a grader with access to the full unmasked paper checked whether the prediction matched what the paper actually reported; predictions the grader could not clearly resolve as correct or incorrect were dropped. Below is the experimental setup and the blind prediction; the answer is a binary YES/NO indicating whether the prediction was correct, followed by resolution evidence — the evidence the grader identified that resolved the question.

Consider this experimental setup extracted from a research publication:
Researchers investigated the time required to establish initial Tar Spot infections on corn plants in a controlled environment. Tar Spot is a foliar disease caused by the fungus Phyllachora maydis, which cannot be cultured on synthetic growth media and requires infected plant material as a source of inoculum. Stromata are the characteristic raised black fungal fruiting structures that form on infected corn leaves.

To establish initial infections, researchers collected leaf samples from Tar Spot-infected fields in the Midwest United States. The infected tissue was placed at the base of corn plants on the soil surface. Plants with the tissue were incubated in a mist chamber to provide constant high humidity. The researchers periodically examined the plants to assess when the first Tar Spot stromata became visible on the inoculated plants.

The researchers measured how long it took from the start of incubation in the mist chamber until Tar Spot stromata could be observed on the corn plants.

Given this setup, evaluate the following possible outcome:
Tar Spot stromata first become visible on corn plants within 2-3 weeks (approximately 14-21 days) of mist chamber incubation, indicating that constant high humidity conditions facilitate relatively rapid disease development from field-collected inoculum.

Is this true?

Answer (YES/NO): NO